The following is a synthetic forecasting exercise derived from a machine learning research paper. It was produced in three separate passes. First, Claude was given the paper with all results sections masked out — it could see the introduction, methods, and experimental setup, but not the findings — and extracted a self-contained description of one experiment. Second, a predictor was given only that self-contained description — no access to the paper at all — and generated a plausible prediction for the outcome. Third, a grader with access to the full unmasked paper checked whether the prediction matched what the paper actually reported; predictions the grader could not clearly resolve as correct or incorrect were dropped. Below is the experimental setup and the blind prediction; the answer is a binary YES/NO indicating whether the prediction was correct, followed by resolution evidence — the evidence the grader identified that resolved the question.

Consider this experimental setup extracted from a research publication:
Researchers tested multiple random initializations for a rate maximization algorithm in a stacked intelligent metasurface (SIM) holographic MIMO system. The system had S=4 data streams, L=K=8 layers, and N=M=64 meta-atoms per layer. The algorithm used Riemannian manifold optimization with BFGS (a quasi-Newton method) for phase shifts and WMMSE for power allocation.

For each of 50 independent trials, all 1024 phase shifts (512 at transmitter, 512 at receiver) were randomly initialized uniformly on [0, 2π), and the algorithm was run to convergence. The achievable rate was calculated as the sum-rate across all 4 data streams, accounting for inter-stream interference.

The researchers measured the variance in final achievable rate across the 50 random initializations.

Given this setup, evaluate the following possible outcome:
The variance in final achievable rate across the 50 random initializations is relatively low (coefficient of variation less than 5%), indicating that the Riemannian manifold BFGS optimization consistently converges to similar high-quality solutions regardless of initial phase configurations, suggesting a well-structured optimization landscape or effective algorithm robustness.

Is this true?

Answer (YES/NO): NO